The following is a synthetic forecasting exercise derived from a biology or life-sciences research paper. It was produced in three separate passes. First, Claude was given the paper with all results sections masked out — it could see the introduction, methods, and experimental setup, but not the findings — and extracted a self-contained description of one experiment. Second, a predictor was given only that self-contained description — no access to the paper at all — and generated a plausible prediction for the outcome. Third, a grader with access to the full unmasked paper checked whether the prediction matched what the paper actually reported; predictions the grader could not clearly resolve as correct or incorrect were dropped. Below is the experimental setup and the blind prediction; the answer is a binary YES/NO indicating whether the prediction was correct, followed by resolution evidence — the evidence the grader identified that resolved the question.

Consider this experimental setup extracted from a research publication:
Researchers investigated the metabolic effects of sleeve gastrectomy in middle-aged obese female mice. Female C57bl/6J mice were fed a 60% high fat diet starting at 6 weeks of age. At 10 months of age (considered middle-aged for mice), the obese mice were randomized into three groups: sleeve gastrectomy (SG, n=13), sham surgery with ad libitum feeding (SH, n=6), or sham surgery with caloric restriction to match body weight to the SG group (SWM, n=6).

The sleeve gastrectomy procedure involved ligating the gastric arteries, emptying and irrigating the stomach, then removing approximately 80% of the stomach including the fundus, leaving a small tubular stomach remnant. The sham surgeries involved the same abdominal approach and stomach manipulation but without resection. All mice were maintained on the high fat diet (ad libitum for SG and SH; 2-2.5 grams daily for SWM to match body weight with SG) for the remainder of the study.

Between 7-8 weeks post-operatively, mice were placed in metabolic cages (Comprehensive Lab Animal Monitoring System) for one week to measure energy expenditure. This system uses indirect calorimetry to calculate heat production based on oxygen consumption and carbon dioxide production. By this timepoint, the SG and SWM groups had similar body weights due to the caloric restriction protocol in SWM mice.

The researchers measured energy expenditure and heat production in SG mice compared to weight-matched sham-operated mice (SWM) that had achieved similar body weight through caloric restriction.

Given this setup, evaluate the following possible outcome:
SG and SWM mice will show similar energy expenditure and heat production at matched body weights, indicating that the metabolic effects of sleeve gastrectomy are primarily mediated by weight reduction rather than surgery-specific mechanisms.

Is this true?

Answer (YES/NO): NO